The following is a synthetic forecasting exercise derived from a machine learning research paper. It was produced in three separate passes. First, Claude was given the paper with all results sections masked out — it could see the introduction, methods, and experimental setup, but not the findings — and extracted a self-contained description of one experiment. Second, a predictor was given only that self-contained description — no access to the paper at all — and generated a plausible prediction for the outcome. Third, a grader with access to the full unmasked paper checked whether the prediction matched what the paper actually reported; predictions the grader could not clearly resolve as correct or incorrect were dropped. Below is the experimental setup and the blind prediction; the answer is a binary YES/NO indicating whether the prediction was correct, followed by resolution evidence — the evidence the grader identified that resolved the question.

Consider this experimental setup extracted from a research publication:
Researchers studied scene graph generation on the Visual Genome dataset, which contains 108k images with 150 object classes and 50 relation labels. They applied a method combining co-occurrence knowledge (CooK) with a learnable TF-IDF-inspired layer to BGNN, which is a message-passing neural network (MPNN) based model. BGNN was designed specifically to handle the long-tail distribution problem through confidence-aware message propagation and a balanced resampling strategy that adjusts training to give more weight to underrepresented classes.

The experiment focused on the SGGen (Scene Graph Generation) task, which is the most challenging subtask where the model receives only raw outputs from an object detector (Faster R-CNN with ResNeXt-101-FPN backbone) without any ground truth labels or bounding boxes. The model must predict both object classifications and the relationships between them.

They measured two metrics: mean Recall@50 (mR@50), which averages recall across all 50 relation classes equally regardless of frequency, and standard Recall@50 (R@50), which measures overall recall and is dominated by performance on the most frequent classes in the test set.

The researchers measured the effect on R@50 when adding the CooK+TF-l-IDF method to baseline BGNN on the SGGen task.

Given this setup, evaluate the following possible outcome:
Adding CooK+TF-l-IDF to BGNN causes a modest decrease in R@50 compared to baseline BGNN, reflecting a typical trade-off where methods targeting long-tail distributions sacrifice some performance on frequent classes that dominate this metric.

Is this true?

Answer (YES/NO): YES